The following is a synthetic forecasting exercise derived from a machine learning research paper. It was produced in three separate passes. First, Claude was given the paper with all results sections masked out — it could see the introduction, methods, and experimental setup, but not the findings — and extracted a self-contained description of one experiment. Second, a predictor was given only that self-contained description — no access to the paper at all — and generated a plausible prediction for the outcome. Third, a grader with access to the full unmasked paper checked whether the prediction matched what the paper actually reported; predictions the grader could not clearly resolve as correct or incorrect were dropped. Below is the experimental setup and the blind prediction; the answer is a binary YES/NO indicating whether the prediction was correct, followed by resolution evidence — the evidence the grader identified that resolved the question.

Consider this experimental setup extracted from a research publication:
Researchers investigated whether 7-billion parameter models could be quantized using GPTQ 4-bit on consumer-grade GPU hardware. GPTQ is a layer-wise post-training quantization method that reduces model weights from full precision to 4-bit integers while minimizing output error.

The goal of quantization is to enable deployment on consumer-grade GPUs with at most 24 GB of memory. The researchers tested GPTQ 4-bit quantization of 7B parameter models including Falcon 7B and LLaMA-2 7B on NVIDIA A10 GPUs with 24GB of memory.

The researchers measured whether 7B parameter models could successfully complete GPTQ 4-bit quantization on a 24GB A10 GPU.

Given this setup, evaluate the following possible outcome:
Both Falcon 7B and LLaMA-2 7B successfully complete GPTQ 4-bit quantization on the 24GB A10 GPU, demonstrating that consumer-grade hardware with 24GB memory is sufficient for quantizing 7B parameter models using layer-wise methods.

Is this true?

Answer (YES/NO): NO